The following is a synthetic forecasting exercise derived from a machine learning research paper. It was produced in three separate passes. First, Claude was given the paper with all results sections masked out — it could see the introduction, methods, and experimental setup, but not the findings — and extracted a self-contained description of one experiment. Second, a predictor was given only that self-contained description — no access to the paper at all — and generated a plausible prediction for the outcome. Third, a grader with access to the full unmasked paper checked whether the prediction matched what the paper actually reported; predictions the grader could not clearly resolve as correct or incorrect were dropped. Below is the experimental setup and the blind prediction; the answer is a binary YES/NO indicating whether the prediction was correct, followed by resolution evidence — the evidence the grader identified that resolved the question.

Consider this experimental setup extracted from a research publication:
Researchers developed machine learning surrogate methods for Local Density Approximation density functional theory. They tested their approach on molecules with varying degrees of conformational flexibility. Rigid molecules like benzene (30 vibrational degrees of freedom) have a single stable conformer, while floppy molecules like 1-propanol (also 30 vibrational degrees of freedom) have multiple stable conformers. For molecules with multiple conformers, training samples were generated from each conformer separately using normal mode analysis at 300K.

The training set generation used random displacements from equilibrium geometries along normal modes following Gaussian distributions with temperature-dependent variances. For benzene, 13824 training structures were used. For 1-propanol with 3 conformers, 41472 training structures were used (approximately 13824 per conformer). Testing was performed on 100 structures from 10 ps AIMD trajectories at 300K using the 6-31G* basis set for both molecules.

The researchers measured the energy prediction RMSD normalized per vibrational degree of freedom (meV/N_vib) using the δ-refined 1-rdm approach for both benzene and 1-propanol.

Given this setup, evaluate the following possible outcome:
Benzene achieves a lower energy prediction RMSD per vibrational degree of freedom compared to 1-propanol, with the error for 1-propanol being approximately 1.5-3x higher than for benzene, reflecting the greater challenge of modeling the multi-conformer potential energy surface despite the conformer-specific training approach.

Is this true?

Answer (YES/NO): NO